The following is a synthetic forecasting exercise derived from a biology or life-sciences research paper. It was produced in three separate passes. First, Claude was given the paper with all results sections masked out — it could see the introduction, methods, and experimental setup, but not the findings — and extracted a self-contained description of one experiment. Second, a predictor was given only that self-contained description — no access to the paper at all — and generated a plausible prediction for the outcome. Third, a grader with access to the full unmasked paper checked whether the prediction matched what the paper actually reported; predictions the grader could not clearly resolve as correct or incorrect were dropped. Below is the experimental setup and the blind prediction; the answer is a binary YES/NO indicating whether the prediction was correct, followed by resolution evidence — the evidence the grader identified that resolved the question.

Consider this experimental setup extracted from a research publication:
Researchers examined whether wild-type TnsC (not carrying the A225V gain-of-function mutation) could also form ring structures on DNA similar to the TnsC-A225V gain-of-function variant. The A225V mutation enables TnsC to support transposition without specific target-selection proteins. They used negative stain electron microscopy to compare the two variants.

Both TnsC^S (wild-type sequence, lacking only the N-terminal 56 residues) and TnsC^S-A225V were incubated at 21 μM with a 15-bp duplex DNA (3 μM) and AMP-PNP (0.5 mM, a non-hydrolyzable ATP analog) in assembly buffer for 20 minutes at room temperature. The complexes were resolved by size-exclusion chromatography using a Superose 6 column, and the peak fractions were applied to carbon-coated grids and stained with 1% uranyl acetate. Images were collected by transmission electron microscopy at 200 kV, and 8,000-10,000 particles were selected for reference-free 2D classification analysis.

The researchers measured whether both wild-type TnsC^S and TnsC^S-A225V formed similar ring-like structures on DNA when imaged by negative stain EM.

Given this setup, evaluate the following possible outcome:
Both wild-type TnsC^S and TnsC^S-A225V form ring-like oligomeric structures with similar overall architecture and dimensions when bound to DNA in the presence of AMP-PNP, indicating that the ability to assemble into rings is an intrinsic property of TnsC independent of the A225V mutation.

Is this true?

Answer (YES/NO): YES